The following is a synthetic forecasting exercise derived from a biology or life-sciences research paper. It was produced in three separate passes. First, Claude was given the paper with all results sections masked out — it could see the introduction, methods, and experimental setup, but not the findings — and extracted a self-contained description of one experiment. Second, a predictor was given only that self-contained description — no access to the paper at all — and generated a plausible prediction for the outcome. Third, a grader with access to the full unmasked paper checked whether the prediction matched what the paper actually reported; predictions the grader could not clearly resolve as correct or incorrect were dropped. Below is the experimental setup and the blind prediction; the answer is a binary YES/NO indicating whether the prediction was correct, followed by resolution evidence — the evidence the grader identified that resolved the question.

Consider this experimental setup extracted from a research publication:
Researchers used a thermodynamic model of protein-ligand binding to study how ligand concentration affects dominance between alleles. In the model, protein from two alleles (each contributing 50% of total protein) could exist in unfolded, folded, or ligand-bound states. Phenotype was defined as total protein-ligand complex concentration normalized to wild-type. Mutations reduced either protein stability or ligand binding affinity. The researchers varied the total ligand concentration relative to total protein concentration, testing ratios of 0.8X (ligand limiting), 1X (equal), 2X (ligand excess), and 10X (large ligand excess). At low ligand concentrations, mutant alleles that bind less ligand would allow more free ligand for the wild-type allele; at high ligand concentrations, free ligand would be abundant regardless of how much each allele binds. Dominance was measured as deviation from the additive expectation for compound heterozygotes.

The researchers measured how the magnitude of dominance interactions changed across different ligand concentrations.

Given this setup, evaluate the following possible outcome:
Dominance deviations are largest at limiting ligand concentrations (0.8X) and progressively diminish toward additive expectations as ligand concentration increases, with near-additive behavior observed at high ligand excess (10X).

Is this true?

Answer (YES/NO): NO